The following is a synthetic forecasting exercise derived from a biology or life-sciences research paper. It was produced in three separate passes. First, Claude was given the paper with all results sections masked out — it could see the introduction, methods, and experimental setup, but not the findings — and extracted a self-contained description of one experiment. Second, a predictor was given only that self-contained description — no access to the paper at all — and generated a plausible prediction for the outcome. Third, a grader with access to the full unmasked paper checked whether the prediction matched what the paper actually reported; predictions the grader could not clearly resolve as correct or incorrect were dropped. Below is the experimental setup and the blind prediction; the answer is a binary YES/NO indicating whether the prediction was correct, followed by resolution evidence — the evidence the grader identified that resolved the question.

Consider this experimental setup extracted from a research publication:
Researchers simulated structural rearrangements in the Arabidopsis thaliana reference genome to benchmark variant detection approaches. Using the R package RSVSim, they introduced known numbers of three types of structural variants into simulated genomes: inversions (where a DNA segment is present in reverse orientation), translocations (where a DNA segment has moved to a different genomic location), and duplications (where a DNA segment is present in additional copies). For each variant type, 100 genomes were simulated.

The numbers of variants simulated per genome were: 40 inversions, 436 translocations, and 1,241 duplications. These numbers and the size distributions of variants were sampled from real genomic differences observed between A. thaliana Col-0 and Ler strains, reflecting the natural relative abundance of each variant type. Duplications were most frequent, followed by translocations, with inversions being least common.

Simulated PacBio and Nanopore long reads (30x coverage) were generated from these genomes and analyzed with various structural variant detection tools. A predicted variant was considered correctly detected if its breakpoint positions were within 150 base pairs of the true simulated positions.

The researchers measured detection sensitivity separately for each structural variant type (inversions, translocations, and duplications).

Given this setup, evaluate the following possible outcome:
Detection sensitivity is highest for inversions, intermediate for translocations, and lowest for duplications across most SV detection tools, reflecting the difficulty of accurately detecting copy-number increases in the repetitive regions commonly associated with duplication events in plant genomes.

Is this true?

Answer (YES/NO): NO